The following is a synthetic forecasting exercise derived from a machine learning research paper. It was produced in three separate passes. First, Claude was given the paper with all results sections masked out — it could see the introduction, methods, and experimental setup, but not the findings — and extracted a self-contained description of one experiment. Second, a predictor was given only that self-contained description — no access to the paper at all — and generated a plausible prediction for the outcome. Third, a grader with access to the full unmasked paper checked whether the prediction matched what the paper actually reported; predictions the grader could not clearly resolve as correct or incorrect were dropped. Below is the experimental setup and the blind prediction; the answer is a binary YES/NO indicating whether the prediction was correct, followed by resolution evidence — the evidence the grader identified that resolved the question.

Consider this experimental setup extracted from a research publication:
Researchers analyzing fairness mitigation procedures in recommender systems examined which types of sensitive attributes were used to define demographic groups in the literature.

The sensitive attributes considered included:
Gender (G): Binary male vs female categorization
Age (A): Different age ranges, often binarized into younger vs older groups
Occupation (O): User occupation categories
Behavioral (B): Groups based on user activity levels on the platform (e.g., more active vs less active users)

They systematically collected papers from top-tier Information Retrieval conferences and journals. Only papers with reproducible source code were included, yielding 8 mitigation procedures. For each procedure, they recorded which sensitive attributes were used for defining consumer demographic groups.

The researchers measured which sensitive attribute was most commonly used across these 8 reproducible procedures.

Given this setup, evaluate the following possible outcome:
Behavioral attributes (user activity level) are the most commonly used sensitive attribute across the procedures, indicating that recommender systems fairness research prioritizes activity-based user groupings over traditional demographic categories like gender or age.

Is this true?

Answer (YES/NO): NO